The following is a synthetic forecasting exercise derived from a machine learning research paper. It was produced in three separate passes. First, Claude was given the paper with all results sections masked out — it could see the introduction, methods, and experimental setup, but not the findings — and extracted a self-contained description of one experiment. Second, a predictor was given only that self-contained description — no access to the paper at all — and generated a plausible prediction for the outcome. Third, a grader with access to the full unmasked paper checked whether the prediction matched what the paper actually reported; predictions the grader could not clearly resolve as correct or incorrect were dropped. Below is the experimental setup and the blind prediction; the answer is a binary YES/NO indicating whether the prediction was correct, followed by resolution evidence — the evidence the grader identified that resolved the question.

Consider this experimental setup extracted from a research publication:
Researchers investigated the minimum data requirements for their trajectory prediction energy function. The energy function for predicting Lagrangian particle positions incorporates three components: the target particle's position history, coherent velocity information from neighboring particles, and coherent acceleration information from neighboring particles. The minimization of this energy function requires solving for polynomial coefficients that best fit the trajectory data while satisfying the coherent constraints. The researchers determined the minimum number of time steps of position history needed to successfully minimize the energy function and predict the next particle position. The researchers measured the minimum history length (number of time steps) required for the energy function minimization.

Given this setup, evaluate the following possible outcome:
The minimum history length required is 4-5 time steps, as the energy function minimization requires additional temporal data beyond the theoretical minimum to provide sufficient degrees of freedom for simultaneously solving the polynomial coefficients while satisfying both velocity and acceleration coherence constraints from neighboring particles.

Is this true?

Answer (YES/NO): NO